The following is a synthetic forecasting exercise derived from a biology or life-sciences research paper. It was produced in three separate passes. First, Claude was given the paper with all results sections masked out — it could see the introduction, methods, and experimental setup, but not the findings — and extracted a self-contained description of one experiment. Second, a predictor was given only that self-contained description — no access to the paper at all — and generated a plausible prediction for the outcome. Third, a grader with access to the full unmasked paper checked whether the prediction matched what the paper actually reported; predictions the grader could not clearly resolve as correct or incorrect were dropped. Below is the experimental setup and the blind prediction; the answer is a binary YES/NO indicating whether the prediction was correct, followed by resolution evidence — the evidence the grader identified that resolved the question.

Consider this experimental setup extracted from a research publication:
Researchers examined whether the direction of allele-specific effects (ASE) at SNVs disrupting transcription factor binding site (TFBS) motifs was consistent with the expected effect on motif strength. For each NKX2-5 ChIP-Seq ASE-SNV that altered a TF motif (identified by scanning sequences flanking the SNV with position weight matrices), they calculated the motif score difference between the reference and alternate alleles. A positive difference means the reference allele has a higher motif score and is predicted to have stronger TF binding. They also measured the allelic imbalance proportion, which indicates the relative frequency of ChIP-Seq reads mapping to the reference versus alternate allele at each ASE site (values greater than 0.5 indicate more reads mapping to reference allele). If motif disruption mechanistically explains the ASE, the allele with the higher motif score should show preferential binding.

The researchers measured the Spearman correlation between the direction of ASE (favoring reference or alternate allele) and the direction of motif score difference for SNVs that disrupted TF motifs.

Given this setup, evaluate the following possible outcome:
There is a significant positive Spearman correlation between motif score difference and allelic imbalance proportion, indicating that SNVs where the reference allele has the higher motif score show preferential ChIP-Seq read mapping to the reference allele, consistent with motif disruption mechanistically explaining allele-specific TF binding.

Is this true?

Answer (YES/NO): YES